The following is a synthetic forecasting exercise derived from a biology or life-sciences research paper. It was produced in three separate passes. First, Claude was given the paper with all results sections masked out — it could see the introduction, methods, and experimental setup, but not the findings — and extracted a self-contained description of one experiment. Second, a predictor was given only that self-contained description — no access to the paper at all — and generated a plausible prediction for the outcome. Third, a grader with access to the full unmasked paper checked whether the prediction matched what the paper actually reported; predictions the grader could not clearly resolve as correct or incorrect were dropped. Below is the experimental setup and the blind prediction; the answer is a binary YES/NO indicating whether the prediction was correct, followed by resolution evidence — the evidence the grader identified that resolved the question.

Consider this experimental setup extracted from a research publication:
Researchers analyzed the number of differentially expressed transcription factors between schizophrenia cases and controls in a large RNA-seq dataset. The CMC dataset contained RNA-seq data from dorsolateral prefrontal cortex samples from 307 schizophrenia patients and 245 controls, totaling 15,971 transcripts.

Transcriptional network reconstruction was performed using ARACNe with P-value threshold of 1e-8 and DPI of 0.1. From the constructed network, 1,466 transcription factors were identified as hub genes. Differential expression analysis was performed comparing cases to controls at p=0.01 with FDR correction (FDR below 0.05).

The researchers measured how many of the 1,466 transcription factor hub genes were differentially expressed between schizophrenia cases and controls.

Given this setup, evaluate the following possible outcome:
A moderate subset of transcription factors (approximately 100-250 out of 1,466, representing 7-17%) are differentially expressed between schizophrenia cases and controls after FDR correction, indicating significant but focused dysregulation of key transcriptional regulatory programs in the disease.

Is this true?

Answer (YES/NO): NO